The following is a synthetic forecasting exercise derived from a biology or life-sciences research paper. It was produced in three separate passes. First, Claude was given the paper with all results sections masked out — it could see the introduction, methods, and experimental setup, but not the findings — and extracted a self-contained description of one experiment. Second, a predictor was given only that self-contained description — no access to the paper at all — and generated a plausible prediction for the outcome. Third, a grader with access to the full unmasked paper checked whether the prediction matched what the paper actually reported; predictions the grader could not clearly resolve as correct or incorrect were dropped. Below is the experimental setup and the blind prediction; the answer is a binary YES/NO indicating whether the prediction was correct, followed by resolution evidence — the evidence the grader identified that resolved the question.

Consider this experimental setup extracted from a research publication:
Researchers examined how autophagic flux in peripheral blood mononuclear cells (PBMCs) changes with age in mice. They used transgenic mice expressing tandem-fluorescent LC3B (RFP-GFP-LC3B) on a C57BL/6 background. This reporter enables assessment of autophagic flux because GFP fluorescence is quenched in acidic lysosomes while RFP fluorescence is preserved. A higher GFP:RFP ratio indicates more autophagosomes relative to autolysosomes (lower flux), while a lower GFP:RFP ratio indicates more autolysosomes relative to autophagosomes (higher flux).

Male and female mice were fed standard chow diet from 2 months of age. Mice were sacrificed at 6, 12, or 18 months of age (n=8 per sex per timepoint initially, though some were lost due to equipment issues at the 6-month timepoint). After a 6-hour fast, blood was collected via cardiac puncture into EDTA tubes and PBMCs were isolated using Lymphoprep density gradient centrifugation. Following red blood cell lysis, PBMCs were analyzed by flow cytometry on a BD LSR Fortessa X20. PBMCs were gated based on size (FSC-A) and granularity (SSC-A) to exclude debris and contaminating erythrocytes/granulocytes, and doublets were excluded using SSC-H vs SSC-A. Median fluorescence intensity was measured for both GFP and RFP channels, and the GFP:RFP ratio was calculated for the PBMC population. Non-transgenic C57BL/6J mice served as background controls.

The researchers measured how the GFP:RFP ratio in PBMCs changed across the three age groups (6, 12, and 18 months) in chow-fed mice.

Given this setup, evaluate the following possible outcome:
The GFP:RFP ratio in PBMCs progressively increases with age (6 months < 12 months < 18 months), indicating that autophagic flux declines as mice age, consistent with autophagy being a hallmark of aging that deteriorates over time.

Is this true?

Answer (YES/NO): NO